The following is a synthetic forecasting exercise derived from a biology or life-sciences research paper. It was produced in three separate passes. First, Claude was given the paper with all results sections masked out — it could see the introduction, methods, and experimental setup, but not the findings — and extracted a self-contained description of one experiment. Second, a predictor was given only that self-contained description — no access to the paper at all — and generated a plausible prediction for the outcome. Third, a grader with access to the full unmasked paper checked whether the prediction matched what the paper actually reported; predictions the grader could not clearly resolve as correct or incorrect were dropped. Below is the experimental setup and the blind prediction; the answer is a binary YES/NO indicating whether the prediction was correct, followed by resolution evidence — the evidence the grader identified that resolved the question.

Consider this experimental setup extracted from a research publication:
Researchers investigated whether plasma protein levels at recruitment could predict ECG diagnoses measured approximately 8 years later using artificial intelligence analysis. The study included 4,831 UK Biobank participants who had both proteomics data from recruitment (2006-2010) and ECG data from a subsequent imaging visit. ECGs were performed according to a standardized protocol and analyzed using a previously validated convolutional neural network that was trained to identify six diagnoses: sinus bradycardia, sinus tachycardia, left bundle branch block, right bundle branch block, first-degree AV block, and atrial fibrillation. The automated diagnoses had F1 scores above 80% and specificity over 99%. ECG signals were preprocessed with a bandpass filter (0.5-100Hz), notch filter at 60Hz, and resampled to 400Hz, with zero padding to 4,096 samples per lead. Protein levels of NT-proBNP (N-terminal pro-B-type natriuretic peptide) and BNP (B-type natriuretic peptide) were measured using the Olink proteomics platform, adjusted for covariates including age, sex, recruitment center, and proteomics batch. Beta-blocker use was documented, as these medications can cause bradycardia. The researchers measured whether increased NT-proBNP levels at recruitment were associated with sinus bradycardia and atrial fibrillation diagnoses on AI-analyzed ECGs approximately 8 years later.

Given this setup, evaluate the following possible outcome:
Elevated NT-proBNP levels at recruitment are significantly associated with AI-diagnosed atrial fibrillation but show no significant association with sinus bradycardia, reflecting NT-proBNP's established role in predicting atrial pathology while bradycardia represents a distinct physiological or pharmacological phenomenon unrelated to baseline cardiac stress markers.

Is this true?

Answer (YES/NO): NO